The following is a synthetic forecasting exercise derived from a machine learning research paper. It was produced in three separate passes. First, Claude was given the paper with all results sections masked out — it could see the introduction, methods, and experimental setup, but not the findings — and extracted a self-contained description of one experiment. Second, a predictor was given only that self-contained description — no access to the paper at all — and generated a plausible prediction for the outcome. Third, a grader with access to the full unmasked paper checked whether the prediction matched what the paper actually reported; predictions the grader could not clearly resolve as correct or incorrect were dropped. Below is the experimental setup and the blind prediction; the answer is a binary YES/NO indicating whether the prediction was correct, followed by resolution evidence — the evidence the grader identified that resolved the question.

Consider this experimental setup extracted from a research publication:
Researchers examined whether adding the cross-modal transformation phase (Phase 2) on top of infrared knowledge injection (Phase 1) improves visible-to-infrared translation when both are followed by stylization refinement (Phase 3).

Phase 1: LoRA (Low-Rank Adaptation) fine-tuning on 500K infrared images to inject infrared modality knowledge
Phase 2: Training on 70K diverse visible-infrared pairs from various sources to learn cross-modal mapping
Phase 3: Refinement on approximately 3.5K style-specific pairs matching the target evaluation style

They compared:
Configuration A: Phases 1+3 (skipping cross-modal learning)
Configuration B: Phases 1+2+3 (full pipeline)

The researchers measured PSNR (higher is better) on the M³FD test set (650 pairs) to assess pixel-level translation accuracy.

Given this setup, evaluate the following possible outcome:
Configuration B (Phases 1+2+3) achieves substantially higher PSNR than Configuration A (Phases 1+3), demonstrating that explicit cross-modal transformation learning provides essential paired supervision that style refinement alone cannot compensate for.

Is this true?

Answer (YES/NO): NO